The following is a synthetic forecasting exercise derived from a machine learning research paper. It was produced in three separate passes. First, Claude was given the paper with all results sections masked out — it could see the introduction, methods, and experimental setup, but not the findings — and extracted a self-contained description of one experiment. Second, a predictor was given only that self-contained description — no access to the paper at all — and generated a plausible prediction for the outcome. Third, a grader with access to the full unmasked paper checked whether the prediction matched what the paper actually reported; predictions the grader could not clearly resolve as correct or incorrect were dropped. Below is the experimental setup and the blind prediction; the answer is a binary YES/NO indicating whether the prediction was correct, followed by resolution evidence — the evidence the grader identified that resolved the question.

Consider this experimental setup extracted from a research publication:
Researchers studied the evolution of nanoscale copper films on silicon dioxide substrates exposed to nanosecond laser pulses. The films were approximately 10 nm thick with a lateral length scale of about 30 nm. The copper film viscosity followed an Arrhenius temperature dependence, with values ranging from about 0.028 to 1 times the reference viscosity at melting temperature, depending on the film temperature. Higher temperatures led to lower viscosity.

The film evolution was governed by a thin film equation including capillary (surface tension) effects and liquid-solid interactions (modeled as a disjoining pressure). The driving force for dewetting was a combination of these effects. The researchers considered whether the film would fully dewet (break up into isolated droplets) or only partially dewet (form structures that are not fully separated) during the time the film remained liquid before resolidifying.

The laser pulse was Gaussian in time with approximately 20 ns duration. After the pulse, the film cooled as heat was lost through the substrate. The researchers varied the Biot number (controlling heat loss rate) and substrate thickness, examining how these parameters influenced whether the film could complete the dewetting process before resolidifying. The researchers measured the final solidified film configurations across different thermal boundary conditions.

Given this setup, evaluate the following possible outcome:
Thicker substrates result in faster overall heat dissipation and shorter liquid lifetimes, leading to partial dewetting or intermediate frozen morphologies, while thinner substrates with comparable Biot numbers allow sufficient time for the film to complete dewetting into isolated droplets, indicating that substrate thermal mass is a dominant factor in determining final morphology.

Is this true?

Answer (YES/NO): NO